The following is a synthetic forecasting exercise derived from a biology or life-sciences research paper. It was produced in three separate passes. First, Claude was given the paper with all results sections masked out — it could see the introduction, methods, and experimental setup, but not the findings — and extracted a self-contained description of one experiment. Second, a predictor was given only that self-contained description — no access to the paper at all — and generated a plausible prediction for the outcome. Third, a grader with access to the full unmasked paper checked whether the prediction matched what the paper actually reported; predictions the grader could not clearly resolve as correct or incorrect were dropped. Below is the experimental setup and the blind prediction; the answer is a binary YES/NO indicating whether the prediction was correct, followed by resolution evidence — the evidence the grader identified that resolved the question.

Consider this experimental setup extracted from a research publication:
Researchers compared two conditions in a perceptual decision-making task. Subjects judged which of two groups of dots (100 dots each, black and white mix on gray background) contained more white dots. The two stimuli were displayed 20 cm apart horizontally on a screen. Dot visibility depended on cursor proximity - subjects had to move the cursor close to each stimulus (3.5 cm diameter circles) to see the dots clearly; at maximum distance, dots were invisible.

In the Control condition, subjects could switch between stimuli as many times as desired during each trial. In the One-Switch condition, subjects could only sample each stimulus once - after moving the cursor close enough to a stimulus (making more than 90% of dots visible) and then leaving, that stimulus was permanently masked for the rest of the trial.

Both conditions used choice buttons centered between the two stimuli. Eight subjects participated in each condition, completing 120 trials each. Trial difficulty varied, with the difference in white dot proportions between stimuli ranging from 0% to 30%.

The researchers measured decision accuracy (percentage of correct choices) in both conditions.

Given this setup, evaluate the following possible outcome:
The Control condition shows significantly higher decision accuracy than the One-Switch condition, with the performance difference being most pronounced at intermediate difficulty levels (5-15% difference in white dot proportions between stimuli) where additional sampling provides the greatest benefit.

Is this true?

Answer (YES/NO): NO